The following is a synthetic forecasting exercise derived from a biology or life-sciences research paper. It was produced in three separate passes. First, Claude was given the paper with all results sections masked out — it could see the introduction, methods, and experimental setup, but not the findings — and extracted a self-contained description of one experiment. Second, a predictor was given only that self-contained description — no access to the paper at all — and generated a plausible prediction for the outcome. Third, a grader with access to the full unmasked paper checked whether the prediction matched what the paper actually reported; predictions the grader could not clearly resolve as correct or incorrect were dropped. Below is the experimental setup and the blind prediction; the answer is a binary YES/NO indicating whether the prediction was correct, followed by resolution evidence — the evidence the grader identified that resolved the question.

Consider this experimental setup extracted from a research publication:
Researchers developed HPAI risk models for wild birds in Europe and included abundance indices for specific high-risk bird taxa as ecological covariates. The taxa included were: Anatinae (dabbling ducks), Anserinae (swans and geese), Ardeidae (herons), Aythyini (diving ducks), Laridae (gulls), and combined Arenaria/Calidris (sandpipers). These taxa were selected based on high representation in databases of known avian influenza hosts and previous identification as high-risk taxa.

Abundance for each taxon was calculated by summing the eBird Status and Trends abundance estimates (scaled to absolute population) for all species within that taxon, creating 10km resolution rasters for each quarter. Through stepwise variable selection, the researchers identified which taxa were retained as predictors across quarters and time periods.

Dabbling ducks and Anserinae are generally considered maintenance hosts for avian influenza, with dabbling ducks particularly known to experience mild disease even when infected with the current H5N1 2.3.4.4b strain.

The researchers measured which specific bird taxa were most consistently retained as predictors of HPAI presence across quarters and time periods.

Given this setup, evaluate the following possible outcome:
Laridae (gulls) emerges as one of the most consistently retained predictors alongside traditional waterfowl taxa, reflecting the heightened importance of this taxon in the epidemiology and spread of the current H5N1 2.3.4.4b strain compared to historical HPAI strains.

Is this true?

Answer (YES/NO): NO